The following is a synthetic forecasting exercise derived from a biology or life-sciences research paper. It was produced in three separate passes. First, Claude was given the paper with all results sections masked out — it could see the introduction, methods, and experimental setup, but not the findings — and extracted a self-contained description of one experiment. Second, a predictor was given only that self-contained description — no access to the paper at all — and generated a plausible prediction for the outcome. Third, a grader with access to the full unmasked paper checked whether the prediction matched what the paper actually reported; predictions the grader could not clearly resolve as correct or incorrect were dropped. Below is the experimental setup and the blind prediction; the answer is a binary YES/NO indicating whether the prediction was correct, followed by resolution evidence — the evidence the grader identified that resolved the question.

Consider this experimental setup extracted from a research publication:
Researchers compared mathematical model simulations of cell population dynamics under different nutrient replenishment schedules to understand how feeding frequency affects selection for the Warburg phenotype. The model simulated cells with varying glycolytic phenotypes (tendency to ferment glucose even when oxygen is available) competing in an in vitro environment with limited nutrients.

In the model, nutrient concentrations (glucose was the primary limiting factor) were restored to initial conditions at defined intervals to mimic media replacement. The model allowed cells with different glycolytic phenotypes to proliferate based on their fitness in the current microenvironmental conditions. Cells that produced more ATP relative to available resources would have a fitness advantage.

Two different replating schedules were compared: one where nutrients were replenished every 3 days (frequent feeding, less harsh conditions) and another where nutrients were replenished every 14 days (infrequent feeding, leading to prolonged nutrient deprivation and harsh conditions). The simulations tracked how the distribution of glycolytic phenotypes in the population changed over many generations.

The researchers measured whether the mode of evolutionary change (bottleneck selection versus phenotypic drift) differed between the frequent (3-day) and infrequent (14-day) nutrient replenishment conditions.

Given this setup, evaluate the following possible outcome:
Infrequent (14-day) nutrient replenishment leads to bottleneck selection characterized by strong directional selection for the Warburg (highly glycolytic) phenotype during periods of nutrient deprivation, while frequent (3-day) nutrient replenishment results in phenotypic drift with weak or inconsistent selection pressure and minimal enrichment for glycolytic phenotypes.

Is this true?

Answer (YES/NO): YES